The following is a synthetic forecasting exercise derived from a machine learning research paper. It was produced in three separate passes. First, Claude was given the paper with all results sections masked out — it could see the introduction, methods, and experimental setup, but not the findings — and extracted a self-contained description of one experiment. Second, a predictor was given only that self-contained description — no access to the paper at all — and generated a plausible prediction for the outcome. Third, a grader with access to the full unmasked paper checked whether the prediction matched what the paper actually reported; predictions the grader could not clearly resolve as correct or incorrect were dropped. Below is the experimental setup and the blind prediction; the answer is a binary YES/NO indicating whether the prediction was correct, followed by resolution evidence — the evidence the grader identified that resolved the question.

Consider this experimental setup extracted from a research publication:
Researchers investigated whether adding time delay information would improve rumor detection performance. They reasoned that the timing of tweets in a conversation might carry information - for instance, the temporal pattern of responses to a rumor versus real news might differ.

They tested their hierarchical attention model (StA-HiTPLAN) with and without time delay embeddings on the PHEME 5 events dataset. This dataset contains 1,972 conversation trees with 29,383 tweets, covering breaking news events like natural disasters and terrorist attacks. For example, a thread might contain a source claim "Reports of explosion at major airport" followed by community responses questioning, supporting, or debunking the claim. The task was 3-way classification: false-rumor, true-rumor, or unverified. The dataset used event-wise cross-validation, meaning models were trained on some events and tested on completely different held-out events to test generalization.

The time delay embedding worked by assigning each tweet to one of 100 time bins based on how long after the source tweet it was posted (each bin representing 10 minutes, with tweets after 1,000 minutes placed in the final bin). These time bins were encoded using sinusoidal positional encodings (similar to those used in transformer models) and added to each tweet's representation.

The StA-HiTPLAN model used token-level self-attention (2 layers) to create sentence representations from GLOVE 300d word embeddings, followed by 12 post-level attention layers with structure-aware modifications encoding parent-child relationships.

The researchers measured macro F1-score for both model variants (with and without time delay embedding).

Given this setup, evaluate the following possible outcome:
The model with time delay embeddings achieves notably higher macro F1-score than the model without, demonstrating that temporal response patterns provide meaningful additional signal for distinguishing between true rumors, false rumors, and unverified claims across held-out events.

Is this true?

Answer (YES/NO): YES